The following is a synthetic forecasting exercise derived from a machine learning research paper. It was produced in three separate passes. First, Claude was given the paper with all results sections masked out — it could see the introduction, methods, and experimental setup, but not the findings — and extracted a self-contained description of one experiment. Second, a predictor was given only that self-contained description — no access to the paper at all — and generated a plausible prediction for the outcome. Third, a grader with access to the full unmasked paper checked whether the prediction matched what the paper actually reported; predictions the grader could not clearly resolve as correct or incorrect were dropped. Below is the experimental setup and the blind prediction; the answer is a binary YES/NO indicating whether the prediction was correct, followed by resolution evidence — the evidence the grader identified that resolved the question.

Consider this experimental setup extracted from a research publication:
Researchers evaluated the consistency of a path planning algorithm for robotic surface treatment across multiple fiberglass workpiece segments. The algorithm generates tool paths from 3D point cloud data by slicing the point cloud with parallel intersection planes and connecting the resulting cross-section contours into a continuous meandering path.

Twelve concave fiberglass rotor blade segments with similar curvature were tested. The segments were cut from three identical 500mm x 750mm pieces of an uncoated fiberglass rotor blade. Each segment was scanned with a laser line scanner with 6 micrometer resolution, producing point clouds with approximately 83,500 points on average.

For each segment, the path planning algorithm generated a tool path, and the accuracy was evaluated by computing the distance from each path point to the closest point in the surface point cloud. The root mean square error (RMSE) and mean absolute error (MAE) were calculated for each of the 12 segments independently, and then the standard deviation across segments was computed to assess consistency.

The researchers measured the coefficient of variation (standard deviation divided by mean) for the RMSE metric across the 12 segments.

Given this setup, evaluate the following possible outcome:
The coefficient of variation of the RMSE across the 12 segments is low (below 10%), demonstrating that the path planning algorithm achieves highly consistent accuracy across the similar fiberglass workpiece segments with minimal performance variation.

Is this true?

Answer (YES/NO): YES